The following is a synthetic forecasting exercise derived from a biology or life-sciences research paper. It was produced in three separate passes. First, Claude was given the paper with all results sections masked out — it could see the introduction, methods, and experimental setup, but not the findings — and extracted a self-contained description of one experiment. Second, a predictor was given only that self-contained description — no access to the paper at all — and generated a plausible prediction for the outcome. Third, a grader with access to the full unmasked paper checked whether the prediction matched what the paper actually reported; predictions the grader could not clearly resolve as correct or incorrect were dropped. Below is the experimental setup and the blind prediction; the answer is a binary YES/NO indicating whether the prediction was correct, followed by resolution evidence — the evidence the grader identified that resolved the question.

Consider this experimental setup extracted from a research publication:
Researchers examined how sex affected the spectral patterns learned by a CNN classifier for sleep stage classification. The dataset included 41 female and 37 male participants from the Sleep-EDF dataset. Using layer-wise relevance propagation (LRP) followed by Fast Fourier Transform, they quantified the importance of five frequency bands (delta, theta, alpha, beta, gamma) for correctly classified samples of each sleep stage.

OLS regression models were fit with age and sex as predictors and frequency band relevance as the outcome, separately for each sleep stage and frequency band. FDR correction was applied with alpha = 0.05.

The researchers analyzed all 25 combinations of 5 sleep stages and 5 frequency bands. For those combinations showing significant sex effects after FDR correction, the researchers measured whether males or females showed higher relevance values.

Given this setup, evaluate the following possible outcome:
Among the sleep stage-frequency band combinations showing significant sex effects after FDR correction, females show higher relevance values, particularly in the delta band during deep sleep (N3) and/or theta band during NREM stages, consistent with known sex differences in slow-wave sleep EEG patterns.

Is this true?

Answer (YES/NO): NO